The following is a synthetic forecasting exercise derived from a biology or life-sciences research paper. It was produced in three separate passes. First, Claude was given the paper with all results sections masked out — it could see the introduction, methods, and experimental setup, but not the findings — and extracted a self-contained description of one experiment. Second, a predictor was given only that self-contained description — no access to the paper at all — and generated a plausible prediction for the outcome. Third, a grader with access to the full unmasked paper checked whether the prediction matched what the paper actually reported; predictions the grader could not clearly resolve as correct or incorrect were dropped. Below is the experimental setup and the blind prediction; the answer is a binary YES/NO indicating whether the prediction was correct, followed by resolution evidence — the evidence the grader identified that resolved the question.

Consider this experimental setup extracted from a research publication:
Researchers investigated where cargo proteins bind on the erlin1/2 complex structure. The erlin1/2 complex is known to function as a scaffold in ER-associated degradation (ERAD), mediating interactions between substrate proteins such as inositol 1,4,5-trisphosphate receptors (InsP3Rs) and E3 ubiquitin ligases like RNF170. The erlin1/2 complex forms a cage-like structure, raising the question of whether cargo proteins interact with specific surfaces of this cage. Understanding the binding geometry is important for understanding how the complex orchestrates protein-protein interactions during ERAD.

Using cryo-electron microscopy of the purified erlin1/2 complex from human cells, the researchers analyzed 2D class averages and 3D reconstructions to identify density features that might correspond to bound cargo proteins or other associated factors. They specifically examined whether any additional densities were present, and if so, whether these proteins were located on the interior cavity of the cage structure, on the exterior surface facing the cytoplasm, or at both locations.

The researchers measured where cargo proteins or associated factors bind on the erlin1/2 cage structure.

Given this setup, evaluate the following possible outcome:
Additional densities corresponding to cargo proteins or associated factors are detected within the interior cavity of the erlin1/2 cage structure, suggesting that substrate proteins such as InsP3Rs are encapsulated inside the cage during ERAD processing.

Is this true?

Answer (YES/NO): YES